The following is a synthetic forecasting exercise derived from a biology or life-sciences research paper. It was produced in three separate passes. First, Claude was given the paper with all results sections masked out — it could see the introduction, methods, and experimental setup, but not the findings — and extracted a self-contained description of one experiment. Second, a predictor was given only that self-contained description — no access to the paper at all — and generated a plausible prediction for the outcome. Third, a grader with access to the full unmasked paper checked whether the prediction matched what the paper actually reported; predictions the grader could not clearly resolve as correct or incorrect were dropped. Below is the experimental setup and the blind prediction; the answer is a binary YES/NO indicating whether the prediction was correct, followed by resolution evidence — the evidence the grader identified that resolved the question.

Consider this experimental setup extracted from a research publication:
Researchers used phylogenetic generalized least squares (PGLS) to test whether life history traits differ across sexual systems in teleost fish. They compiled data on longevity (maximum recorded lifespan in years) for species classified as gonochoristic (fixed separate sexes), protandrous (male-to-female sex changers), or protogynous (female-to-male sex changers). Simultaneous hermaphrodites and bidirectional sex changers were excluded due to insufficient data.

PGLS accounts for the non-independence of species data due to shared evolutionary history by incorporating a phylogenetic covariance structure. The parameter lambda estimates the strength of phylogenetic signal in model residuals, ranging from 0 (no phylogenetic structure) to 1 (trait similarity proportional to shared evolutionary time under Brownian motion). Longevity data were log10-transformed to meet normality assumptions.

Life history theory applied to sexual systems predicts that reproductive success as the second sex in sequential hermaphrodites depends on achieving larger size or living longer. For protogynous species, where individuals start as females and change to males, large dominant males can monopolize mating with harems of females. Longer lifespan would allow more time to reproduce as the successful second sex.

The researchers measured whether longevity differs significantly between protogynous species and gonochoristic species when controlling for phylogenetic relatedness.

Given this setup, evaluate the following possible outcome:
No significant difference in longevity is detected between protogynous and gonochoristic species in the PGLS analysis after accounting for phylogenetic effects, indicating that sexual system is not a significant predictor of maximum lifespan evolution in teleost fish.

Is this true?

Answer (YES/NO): NO